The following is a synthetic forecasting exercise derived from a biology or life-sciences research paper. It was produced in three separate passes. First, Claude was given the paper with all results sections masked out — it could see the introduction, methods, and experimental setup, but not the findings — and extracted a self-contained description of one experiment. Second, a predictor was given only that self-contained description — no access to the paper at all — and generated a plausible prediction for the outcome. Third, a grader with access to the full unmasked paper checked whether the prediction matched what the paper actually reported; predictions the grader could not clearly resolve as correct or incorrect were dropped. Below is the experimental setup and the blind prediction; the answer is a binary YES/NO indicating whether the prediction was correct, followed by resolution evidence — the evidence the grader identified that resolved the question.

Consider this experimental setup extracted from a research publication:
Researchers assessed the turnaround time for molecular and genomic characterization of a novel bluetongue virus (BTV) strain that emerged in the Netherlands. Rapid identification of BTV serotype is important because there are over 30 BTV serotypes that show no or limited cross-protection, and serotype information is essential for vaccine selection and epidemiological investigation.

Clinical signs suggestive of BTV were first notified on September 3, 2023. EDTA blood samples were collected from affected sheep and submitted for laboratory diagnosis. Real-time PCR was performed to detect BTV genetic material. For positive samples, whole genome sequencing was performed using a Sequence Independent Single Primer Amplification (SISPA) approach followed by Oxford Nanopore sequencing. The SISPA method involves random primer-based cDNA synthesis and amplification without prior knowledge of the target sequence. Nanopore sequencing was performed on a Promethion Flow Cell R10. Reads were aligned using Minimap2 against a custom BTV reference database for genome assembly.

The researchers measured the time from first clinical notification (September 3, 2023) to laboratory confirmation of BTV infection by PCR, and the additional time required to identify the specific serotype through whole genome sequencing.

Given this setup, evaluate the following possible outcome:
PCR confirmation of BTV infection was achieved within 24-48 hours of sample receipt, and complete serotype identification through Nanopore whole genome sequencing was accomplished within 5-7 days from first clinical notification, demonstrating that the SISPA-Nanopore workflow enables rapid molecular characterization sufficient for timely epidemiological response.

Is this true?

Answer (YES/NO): YES